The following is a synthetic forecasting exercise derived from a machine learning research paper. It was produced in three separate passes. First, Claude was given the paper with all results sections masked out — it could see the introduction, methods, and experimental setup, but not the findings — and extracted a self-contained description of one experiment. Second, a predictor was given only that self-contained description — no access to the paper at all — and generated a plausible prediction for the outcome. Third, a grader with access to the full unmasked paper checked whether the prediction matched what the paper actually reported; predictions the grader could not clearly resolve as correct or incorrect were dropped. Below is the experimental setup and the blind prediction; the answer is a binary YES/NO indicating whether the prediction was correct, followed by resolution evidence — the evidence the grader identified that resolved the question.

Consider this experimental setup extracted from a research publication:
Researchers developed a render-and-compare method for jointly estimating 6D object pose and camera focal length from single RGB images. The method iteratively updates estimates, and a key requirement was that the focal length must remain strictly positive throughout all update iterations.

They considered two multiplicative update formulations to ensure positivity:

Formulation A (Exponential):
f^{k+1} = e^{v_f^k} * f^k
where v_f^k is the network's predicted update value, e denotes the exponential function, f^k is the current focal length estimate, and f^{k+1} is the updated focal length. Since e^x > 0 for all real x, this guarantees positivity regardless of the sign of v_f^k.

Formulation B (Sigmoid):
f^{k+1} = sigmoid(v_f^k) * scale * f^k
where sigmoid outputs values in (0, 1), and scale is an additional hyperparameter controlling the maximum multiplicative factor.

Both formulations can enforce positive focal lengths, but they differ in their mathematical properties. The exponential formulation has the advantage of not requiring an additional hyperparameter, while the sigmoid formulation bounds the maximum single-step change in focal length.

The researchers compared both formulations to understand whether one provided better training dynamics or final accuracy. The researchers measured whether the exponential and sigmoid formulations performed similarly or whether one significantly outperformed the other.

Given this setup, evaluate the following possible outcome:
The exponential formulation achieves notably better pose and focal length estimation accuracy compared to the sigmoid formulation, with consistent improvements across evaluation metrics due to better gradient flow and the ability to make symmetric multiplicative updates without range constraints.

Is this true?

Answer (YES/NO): NO